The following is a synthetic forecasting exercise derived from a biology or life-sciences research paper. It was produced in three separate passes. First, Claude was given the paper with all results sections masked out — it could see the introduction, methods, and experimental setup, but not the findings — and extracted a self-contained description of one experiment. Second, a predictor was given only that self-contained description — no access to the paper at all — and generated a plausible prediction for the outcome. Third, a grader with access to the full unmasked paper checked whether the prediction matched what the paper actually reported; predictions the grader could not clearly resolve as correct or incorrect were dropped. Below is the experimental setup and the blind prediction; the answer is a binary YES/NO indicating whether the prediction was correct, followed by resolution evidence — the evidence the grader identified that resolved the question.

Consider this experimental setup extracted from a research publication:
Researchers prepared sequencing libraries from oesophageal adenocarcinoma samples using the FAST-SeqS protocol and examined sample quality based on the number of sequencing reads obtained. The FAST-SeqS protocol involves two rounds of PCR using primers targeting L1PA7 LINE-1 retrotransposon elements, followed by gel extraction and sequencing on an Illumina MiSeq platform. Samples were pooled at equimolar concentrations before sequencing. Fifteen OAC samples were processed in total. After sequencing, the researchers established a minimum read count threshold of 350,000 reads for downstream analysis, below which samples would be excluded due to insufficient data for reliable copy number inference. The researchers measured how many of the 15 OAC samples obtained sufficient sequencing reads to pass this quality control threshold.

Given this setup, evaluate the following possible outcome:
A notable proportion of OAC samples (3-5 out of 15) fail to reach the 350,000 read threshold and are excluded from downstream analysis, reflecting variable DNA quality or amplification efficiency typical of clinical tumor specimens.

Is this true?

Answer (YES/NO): YES